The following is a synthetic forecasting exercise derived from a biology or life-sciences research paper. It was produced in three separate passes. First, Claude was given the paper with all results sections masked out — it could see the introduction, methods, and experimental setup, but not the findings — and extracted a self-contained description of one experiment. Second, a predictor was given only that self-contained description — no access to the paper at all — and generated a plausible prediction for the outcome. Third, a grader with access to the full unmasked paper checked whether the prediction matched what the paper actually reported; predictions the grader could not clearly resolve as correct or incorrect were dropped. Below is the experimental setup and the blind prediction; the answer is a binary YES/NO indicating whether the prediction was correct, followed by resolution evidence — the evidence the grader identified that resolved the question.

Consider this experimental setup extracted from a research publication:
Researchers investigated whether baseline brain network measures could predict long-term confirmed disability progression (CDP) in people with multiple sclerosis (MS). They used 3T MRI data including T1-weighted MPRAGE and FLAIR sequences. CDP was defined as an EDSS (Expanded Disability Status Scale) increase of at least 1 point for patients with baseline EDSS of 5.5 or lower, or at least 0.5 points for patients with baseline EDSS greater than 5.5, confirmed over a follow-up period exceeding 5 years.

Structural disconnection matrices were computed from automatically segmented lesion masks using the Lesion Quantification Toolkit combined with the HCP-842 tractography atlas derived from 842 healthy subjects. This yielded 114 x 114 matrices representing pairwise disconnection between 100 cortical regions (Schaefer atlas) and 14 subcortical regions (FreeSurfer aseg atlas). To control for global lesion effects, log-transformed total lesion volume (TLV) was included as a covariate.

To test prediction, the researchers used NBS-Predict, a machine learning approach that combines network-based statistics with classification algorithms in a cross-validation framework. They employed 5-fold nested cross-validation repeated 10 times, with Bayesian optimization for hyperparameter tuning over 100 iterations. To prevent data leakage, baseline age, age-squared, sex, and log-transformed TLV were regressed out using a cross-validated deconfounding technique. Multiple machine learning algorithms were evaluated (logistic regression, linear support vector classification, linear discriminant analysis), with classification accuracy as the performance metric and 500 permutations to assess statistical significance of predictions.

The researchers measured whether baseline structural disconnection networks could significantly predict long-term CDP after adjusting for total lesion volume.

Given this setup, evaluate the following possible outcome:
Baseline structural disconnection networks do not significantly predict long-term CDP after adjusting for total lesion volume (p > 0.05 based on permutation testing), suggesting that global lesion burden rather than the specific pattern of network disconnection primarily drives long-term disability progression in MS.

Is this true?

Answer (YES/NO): NO